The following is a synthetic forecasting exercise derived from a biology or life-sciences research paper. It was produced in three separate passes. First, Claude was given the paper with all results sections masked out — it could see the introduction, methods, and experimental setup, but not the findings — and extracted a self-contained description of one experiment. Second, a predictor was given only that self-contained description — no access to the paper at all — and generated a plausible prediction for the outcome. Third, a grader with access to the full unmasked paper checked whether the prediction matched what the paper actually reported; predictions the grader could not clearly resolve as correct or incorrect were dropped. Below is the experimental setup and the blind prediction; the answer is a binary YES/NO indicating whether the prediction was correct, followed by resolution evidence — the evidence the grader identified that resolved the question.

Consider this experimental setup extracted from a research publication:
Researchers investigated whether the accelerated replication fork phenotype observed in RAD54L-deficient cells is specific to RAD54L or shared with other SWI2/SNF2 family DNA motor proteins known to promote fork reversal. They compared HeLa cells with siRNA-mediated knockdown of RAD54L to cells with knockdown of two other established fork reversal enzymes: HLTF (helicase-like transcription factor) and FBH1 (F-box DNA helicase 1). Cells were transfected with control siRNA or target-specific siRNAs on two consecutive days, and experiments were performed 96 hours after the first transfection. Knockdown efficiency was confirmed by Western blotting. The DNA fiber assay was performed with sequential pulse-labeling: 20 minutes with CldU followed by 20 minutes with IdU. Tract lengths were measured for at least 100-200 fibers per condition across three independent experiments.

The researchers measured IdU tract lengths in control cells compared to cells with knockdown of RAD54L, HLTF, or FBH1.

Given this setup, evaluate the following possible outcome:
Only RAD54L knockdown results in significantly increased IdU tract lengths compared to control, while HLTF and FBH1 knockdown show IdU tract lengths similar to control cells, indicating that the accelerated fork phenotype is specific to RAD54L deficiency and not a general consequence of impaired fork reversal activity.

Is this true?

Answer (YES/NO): NO